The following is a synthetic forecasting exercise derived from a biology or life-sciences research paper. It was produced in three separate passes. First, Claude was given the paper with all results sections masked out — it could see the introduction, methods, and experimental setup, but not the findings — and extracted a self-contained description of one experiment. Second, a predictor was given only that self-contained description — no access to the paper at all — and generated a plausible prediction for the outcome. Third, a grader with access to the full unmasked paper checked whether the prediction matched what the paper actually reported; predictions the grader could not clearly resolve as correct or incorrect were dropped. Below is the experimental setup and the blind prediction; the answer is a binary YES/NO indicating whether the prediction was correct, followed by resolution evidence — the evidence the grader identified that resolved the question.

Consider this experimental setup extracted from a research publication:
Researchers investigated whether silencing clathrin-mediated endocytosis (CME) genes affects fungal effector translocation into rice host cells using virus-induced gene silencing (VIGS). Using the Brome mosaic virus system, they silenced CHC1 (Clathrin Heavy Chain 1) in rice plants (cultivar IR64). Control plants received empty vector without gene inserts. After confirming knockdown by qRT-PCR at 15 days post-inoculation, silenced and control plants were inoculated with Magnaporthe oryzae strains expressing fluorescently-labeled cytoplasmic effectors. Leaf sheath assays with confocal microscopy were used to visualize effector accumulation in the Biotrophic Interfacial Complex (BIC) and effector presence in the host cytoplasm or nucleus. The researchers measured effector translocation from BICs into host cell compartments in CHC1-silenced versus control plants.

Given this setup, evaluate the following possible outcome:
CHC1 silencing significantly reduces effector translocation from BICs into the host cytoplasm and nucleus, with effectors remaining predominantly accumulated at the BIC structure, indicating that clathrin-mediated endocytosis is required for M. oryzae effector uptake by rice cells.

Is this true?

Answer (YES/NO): YES